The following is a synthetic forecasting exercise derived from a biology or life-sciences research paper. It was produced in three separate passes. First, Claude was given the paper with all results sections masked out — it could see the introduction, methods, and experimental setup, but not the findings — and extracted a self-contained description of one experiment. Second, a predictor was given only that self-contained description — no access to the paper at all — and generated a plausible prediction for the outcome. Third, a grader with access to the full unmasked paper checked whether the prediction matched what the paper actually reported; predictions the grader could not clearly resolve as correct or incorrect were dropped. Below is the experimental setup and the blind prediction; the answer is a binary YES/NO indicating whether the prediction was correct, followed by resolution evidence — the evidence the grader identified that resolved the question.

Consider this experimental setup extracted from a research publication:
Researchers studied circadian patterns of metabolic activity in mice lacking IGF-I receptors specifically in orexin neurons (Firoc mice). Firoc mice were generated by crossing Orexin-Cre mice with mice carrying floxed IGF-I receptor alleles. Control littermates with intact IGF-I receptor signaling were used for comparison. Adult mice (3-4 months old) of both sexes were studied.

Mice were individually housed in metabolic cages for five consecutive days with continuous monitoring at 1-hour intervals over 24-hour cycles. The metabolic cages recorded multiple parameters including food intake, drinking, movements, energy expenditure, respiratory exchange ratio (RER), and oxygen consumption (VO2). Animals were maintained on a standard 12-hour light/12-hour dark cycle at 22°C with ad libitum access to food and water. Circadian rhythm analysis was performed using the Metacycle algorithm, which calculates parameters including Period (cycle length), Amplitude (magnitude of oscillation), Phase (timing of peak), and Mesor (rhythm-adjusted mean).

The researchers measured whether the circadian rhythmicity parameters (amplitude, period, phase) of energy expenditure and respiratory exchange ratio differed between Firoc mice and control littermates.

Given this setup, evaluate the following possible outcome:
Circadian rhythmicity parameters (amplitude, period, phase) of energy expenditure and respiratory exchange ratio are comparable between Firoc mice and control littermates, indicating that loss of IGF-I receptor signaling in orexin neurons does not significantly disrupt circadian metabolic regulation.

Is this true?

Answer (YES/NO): NO